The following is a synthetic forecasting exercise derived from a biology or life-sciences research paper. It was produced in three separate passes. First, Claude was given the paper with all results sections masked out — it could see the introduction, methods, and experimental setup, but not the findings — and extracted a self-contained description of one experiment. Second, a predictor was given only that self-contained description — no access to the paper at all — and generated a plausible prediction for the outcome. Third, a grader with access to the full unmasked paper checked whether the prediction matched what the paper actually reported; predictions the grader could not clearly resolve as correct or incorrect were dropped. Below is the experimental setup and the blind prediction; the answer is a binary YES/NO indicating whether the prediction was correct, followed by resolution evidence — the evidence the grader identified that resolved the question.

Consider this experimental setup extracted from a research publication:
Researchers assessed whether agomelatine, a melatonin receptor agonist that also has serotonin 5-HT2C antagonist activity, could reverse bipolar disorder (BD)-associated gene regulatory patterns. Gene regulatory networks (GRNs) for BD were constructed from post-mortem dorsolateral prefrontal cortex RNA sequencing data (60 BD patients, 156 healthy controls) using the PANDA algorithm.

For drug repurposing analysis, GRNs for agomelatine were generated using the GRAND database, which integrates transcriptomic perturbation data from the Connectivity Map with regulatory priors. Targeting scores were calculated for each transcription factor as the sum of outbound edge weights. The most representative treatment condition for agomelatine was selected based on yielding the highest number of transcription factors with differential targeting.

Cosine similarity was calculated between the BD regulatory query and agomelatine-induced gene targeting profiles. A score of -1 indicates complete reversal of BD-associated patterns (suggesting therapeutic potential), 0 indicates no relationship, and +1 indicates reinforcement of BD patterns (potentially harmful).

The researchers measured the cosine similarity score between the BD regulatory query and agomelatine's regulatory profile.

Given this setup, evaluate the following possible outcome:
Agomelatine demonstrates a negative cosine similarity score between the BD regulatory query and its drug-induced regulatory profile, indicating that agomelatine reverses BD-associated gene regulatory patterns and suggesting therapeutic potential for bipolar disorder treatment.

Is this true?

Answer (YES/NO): NO